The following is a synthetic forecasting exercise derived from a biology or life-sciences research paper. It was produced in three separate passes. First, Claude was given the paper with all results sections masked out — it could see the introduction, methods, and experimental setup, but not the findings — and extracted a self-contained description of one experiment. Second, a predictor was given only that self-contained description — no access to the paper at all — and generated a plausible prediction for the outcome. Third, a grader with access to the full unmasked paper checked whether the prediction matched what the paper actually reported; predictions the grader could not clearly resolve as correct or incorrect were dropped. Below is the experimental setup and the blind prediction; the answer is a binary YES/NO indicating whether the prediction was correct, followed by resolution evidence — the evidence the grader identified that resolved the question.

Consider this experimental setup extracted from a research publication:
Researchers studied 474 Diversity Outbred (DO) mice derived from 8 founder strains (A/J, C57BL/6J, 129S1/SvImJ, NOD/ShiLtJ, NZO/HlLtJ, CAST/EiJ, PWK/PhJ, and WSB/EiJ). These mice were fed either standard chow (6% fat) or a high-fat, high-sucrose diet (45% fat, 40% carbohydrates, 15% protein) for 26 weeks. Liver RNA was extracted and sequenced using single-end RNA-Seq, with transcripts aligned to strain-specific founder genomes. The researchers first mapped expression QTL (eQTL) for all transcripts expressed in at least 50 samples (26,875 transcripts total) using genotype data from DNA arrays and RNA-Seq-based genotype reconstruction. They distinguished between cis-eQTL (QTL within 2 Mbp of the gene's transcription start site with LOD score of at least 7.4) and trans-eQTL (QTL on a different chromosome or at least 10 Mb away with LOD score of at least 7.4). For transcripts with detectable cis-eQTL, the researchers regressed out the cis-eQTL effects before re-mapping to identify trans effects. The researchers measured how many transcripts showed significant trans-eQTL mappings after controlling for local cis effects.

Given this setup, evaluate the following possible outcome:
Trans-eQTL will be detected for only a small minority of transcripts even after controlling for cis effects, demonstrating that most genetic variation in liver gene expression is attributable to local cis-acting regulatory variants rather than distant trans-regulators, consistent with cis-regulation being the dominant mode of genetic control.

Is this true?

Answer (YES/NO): NO